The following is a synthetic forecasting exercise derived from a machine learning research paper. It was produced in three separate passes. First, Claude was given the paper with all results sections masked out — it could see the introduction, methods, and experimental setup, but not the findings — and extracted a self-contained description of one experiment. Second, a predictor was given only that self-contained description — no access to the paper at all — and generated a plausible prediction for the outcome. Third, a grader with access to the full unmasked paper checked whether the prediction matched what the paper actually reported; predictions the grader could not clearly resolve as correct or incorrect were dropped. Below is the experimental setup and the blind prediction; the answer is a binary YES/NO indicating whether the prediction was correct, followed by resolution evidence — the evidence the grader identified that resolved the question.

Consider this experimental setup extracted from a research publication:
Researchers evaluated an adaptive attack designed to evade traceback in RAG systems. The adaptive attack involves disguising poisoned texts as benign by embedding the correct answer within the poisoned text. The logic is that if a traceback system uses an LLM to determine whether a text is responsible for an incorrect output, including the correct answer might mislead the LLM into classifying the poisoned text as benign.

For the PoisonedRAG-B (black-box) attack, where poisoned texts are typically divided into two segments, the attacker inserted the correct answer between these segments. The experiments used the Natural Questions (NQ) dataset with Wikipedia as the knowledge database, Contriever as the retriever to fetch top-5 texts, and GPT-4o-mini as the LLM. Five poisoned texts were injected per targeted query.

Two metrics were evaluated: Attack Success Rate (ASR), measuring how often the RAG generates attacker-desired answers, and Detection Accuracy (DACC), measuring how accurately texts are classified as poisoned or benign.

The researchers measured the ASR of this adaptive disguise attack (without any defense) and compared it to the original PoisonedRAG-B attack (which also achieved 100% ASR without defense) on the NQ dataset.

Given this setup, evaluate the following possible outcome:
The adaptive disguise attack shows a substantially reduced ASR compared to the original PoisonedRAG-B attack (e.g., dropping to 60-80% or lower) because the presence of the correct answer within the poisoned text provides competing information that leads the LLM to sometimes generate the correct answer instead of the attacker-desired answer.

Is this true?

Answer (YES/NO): YES